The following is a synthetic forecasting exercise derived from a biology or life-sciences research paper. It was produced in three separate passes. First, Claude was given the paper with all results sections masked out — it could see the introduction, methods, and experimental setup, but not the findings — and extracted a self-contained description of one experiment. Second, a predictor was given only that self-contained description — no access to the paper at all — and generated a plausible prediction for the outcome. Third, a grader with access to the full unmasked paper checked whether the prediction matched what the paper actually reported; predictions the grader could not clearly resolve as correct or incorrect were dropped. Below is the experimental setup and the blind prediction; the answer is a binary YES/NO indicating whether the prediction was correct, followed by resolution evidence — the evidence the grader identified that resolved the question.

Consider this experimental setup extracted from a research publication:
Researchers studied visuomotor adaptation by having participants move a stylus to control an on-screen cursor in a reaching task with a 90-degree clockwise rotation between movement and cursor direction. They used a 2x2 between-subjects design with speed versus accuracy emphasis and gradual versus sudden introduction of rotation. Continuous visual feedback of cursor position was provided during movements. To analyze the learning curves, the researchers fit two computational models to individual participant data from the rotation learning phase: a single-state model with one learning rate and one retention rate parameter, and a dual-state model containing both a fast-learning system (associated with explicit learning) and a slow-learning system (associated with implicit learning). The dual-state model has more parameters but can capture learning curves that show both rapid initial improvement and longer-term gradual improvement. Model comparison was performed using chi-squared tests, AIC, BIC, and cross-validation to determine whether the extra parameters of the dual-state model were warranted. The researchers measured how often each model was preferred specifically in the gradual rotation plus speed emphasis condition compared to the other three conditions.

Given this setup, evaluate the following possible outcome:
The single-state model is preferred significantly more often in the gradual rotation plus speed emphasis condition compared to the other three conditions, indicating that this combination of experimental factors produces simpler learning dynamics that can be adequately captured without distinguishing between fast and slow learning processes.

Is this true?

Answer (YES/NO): YES